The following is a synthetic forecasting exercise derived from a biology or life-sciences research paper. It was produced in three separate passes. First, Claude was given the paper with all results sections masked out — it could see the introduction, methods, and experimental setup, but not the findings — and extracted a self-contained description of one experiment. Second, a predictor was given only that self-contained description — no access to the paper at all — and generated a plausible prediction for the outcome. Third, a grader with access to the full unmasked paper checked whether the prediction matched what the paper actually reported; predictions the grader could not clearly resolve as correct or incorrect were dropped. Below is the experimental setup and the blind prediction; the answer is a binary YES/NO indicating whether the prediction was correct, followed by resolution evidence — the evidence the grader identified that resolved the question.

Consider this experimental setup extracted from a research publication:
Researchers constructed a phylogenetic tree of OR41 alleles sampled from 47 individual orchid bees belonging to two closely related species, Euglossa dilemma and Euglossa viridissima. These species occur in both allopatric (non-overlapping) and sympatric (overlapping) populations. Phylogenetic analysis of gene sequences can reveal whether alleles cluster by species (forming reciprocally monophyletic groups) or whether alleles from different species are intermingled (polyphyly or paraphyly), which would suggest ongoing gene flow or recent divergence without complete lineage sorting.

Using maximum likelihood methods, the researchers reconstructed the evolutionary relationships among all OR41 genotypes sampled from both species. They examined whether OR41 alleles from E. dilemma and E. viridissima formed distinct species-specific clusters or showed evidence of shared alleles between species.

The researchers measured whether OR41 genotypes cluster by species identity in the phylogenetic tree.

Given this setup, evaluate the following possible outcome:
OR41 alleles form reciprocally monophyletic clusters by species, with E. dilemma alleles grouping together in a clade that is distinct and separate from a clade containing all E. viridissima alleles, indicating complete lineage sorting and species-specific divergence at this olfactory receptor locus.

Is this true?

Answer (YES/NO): YES